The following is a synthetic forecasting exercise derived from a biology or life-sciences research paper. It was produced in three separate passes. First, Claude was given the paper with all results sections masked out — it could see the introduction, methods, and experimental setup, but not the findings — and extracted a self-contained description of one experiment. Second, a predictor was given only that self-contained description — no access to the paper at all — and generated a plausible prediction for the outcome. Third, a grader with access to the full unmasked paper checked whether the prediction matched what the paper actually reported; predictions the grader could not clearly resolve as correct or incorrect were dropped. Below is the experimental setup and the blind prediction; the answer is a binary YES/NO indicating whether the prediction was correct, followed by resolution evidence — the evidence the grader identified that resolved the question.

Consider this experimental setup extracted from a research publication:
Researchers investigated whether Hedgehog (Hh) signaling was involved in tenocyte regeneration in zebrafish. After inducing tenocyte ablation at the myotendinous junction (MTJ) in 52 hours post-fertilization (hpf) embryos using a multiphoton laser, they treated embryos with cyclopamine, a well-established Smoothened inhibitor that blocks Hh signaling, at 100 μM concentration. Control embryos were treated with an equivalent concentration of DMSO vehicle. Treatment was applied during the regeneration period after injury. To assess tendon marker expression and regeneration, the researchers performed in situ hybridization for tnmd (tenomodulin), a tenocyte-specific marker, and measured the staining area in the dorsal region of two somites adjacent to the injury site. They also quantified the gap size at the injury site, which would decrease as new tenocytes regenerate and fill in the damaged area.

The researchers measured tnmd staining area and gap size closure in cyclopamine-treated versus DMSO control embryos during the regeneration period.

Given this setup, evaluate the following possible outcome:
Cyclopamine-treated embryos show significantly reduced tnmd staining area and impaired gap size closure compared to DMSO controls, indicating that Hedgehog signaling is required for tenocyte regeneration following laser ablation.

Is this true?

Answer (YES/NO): YES